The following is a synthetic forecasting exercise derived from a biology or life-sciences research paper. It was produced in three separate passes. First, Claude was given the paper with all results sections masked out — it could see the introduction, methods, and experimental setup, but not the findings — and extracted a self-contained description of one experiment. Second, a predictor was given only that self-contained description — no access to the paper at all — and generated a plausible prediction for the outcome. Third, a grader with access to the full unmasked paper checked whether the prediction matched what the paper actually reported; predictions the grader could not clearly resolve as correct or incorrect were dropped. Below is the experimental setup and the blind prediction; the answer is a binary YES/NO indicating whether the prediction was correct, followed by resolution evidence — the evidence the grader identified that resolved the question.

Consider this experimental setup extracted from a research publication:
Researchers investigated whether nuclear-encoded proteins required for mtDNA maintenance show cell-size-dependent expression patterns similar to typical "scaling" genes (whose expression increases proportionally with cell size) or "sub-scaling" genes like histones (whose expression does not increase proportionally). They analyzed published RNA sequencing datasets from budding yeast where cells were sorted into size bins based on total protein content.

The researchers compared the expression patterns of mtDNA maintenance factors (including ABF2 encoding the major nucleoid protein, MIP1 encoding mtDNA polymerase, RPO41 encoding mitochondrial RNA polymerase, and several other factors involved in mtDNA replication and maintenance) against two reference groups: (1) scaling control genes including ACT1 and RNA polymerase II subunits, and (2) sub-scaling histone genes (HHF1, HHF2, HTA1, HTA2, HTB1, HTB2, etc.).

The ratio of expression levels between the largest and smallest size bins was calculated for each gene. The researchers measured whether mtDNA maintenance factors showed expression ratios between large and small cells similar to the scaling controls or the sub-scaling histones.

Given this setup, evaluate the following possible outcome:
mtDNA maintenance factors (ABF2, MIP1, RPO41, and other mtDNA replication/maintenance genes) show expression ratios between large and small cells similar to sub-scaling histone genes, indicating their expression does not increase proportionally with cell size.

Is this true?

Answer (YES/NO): NO